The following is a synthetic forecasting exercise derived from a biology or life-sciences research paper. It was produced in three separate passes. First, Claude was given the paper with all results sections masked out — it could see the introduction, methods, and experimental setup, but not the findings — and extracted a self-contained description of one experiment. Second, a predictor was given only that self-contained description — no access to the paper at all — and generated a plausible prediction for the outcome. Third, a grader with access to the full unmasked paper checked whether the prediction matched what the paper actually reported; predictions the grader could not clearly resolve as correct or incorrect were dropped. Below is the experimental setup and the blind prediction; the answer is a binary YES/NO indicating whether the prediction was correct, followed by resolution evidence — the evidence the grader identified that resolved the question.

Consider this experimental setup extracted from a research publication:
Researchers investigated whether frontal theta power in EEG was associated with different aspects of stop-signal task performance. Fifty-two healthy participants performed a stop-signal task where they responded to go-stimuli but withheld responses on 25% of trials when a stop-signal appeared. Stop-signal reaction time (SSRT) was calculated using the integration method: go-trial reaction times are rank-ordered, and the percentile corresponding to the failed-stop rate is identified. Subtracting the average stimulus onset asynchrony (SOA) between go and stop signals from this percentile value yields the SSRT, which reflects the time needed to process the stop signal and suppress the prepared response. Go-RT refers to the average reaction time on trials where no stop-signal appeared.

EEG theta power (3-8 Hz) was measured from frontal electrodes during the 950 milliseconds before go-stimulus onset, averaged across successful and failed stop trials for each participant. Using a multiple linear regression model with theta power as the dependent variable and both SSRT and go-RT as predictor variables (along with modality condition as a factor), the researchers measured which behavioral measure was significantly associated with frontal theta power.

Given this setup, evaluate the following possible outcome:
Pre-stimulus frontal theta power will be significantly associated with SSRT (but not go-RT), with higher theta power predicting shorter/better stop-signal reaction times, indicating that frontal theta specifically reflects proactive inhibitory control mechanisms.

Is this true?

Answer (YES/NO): YES